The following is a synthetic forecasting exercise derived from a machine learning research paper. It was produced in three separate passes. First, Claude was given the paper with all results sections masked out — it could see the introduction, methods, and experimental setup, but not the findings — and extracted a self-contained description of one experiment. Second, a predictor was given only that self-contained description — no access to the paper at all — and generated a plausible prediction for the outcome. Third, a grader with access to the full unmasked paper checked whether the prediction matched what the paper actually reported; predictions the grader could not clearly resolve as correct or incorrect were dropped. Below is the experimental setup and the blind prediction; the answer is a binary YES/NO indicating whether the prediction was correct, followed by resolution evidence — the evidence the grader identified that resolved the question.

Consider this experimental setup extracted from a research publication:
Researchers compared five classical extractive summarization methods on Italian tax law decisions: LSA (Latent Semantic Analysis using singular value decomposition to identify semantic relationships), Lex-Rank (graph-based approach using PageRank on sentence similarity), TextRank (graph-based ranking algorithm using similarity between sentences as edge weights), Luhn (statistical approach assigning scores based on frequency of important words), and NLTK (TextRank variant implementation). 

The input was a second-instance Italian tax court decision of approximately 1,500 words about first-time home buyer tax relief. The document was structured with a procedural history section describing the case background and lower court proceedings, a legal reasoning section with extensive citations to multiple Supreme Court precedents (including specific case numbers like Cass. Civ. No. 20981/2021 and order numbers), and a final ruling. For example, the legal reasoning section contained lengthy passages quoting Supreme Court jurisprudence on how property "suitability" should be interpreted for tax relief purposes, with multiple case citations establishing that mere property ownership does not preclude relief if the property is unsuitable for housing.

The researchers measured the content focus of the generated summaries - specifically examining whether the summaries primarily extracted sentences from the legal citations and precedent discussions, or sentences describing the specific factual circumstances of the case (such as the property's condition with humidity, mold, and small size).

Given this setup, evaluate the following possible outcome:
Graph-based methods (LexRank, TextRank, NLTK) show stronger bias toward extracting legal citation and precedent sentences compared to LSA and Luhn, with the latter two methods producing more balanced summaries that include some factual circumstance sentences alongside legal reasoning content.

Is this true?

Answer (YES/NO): YES